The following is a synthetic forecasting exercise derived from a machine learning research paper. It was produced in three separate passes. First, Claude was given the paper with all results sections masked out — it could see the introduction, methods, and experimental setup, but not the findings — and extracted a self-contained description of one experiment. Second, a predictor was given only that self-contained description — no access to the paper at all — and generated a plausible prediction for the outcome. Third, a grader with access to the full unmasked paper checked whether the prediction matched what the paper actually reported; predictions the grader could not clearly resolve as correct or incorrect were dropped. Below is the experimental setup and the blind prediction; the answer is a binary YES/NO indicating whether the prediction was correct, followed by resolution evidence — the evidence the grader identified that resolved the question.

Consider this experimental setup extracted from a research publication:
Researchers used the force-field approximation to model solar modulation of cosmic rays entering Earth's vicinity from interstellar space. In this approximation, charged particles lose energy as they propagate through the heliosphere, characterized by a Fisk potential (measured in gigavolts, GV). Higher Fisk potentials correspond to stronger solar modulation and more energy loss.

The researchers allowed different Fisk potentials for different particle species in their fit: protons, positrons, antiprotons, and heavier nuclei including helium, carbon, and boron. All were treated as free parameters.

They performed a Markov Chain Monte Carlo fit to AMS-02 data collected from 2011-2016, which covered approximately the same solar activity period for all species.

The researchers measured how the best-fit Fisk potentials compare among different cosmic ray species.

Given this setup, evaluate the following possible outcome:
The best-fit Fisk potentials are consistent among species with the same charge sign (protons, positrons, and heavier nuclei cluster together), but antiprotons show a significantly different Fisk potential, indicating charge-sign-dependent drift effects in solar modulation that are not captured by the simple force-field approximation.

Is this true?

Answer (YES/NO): NO